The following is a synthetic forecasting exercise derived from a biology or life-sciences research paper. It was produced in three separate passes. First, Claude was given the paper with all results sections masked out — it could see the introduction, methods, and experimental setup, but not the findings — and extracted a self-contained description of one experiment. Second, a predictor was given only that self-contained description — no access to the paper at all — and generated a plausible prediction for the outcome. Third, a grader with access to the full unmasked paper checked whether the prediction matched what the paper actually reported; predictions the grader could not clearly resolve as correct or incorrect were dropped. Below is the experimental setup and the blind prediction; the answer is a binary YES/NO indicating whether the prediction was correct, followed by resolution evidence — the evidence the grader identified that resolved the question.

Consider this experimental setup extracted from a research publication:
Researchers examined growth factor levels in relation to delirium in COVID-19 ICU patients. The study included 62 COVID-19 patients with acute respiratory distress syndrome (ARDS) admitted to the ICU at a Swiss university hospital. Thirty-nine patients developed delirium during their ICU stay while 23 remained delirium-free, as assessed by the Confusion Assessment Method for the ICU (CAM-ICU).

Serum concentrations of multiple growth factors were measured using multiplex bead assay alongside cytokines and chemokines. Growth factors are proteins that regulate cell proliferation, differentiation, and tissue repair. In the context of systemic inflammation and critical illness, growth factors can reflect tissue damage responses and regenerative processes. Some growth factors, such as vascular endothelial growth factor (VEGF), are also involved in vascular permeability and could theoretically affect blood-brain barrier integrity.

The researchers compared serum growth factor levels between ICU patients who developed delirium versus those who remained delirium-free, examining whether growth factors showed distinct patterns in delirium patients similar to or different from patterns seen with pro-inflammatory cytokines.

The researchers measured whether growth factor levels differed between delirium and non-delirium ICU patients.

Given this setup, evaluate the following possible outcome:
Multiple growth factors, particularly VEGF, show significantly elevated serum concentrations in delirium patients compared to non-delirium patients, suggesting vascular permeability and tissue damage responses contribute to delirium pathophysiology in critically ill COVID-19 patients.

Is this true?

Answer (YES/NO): YES